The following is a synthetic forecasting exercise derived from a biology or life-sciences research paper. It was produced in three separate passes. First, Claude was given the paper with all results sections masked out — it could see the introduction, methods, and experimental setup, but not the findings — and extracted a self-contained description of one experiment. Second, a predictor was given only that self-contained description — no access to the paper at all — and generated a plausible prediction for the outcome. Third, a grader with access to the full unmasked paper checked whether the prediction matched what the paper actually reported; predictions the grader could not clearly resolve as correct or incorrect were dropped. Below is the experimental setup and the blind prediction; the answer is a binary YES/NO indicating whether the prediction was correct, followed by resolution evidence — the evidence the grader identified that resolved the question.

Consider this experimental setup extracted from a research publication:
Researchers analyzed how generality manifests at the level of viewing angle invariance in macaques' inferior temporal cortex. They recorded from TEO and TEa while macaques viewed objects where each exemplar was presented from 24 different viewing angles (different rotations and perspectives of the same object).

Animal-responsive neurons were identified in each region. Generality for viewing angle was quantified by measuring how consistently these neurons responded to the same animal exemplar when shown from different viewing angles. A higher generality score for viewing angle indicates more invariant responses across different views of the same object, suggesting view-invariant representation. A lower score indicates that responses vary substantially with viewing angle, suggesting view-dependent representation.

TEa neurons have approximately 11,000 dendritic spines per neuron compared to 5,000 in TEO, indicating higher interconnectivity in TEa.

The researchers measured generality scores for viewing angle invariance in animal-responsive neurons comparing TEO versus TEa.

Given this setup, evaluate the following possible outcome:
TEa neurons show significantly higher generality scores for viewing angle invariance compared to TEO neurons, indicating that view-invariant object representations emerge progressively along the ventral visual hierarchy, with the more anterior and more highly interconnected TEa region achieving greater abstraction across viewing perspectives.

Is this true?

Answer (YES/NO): YES